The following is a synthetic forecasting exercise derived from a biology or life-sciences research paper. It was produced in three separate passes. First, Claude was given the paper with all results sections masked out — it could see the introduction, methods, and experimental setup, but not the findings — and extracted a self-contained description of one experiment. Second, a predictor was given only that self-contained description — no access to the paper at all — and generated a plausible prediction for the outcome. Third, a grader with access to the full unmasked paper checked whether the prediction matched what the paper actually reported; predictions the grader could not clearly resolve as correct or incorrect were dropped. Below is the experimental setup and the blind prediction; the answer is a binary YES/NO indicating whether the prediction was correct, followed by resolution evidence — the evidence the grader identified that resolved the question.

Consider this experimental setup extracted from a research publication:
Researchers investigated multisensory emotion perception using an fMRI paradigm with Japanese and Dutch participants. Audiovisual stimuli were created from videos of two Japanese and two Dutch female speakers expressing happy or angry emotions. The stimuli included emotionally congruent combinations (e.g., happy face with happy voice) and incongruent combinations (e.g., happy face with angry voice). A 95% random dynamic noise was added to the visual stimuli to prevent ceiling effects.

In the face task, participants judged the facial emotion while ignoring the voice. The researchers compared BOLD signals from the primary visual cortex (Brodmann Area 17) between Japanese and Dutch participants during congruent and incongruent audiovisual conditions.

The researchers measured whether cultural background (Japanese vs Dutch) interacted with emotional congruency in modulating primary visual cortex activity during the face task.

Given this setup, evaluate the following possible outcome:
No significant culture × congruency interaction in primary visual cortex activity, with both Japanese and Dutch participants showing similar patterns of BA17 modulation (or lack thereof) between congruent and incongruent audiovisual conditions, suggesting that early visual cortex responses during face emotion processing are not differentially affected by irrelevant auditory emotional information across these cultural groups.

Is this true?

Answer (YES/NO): NO